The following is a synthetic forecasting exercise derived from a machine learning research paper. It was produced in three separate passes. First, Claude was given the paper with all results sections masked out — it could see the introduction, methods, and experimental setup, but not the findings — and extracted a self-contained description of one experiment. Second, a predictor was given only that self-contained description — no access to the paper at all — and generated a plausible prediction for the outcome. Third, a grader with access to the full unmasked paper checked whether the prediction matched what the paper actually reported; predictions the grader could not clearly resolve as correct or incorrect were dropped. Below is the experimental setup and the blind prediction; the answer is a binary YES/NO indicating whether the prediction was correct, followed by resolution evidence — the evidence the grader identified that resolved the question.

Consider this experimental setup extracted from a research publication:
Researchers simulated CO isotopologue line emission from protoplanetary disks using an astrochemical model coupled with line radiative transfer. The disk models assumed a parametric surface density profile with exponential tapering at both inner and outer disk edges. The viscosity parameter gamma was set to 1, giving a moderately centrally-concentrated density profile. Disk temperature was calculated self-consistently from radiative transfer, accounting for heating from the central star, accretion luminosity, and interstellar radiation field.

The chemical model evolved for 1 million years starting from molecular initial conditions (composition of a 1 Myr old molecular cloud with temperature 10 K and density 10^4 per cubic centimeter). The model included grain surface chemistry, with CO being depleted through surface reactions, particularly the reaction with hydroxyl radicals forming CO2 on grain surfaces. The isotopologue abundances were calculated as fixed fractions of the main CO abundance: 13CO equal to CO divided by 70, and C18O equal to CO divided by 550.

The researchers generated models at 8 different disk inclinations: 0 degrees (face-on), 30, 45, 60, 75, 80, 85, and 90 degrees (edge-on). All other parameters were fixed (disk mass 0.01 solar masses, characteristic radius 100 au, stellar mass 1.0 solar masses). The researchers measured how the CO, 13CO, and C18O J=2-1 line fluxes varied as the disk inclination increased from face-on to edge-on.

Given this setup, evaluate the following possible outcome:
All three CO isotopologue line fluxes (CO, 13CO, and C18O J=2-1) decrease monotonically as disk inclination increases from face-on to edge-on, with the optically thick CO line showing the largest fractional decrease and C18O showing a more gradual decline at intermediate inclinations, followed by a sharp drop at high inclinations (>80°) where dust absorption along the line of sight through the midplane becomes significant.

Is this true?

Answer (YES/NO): NO